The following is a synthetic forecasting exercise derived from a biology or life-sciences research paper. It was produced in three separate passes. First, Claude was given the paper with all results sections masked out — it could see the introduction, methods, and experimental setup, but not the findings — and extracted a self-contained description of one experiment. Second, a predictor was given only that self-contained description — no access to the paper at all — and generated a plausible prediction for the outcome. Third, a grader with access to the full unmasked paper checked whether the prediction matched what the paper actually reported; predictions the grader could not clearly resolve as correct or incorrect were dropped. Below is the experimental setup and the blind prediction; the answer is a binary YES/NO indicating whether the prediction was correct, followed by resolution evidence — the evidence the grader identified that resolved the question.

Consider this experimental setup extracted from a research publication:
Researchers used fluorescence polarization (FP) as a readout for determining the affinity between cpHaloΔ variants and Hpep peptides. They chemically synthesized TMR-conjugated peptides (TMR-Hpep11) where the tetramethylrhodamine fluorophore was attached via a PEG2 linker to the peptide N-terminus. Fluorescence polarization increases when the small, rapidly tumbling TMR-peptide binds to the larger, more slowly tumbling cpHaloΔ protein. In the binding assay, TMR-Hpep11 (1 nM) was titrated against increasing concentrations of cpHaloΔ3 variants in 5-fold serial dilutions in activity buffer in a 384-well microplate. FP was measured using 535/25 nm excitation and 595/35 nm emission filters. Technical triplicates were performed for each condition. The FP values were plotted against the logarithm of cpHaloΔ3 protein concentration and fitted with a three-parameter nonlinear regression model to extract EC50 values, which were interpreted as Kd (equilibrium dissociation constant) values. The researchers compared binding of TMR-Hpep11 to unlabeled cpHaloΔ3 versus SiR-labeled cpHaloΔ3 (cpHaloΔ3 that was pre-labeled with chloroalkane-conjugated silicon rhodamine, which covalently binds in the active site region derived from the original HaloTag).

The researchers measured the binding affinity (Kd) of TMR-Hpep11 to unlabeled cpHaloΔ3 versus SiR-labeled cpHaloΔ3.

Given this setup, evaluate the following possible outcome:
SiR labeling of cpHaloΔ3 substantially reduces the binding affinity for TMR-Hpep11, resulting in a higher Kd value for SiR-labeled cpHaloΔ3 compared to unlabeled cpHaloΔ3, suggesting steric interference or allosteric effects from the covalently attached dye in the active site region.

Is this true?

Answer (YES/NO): NO